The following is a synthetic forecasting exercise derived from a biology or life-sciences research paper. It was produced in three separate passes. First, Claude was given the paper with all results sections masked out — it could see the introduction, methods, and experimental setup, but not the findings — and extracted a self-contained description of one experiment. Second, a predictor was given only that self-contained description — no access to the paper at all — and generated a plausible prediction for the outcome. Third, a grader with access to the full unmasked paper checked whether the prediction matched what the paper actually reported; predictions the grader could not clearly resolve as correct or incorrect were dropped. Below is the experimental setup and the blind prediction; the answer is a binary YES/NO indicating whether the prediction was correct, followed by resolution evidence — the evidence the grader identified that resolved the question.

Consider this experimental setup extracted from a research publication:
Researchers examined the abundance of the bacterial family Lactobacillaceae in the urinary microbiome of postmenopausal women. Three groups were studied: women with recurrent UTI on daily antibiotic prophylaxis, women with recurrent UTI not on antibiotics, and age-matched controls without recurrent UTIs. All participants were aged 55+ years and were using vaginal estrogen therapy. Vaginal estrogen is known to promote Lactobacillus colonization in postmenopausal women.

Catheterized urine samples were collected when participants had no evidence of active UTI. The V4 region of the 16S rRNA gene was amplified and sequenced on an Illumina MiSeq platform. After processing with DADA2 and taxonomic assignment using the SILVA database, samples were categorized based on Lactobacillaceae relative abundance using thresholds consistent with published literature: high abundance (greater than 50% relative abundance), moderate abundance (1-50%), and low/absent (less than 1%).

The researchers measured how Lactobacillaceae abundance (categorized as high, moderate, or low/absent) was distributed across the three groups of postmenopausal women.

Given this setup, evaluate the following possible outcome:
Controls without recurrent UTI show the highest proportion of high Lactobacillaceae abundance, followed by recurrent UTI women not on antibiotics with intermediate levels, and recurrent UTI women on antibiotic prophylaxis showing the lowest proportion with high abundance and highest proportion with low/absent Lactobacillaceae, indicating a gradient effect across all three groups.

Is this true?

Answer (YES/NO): NO